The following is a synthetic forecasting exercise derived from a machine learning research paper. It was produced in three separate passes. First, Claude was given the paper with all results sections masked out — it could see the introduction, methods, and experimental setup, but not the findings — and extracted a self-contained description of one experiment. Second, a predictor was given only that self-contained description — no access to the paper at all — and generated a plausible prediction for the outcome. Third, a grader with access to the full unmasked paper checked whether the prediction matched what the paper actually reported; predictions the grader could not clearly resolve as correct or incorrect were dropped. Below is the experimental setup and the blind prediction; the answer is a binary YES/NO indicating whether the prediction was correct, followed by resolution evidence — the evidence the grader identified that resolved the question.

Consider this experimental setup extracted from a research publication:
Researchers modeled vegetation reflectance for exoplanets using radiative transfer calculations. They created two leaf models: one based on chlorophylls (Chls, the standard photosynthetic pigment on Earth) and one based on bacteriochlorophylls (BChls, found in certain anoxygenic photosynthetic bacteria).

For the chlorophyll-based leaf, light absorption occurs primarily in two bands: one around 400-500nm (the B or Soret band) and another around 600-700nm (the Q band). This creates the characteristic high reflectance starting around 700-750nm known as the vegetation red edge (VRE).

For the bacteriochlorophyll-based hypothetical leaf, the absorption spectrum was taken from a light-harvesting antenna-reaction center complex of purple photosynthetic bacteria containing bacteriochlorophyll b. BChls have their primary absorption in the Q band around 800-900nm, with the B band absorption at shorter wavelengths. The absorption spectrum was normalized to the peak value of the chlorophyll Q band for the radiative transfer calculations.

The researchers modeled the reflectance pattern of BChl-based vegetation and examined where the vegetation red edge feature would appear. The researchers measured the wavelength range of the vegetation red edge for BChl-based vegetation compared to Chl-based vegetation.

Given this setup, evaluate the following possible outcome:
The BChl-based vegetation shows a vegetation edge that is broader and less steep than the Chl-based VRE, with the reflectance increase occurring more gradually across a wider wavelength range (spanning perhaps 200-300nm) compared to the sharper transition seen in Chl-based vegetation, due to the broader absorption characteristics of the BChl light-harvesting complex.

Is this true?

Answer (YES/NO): NO